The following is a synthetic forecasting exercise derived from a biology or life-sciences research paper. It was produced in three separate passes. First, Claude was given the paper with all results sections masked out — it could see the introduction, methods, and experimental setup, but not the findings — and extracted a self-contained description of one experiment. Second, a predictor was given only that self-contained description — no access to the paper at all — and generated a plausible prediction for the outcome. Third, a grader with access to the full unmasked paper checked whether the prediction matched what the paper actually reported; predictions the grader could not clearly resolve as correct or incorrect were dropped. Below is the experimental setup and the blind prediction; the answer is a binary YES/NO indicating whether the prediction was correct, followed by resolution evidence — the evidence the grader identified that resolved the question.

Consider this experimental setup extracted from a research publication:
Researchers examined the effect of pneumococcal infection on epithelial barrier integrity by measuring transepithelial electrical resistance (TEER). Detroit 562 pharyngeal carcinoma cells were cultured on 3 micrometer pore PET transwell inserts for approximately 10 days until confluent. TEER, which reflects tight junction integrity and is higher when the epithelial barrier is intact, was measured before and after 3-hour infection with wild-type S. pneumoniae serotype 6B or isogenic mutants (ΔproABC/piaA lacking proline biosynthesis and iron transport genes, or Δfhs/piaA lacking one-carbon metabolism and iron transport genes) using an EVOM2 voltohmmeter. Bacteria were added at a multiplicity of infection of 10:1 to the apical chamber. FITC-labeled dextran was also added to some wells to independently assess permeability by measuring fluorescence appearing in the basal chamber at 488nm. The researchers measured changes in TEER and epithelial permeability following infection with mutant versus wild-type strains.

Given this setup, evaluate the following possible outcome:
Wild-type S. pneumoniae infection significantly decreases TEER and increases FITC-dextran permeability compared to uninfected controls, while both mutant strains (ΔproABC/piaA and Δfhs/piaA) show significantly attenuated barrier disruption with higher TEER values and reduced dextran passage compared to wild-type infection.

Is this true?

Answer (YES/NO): NO